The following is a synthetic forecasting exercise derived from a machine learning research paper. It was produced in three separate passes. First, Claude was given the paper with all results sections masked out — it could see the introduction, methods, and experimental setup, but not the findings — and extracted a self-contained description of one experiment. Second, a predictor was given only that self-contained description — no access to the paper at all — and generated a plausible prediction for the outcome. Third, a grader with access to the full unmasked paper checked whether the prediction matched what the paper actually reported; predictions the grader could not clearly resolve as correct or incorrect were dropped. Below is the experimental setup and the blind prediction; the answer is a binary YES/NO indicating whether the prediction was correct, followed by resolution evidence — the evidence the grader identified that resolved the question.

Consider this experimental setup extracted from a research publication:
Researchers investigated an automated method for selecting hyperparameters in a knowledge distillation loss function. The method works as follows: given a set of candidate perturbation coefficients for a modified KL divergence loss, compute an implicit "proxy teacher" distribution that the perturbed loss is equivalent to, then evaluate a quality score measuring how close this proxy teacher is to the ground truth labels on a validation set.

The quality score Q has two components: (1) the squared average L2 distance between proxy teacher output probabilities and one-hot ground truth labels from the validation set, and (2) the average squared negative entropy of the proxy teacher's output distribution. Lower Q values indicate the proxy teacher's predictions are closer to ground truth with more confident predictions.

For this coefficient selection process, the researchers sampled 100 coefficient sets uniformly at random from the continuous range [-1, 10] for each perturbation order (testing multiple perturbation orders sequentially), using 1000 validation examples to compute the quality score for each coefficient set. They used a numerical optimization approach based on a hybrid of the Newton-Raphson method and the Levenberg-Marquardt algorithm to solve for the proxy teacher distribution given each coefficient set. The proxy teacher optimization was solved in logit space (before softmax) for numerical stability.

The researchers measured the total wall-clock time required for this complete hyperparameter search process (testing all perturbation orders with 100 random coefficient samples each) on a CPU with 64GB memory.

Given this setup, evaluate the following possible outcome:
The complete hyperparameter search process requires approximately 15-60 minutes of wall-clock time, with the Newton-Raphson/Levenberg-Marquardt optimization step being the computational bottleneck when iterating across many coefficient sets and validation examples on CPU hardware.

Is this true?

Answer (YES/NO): NO